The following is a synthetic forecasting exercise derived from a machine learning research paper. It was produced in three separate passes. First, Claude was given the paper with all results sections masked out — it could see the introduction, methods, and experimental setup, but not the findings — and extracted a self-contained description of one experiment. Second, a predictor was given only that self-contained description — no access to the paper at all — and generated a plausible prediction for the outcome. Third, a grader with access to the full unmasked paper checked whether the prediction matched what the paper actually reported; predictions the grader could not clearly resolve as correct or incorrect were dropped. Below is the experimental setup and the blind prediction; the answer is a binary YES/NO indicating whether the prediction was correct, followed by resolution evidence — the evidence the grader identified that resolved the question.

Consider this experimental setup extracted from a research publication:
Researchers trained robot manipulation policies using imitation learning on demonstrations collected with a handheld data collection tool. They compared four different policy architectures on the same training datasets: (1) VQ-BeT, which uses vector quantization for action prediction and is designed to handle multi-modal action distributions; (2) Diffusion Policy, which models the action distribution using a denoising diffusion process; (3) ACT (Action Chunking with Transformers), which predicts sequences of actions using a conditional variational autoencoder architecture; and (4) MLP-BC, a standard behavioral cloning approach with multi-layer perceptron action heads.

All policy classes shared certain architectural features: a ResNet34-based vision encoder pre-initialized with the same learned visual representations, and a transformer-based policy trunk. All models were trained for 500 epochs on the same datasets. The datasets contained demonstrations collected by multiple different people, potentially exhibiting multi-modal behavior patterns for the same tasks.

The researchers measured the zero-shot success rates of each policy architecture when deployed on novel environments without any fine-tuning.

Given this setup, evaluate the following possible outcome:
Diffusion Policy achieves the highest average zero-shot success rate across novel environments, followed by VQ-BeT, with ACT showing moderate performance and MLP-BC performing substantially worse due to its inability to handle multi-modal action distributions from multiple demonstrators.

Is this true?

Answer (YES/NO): NO